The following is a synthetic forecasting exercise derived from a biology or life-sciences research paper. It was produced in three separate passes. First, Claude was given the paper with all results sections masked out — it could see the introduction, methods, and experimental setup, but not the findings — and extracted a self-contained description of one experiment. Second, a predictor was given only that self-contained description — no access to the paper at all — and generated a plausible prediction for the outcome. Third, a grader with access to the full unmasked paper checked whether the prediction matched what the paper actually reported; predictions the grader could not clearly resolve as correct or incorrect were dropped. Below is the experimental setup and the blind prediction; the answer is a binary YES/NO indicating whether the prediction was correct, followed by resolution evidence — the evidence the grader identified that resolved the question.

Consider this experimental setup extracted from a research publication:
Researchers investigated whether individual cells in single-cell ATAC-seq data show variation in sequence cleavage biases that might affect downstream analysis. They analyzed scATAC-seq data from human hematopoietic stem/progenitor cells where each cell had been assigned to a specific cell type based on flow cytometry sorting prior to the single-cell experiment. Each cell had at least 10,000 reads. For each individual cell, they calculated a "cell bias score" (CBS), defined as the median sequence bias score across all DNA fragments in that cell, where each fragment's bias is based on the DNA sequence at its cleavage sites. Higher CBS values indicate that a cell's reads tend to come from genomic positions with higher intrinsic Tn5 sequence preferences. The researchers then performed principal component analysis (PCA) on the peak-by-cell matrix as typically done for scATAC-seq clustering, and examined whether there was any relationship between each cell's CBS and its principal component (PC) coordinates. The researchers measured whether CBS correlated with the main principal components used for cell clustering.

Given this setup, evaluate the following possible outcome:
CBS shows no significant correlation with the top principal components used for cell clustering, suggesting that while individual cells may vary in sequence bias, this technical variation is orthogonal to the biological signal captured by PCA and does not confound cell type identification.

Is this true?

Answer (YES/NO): NO